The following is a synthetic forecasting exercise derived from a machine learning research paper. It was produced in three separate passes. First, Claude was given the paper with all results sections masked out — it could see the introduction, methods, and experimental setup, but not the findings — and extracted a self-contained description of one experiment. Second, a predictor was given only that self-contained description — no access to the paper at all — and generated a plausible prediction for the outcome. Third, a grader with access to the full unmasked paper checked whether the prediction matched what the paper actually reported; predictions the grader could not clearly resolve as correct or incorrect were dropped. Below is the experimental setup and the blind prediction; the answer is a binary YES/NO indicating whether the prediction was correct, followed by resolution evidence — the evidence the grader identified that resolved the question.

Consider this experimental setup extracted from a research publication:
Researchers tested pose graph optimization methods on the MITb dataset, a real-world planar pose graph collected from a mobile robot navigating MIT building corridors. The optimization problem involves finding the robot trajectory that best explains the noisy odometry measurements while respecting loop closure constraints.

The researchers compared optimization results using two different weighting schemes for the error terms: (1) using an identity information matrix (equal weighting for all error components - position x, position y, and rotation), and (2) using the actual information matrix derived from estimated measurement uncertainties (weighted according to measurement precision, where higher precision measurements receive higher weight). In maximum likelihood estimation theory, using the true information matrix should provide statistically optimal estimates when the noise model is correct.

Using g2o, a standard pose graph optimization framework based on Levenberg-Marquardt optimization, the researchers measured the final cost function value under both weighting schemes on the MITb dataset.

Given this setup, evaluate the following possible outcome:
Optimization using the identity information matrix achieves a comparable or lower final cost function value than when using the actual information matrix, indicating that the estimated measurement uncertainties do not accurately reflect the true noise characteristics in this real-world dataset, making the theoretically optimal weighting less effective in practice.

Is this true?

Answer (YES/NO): YES